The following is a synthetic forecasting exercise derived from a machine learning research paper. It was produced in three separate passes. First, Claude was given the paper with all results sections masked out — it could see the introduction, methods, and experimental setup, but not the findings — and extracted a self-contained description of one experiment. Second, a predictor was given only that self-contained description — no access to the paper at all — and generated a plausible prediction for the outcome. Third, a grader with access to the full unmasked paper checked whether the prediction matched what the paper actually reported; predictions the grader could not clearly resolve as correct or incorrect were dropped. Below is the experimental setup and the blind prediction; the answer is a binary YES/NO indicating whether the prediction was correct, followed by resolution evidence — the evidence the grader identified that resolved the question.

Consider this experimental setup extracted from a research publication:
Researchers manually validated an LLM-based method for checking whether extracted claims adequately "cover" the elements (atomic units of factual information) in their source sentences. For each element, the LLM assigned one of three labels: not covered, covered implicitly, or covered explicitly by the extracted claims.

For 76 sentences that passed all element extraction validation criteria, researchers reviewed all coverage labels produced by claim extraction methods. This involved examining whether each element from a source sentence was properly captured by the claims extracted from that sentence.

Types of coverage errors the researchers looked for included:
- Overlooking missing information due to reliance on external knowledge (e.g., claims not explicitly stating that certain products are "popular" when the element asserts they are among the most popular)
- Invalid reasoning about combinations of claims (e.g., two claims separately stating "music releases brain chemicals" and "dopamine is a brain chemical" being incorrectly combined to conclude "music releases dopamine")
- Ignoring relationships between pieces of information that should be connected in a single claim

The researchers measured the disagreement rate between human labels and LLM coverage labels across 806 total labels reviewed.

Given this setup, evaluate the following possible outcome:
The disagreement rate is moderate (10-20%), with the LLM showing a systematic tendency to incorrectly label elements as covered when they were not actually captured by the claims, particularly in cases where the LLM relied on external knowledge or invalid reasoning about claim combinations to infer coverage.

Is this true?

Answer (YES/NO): NO